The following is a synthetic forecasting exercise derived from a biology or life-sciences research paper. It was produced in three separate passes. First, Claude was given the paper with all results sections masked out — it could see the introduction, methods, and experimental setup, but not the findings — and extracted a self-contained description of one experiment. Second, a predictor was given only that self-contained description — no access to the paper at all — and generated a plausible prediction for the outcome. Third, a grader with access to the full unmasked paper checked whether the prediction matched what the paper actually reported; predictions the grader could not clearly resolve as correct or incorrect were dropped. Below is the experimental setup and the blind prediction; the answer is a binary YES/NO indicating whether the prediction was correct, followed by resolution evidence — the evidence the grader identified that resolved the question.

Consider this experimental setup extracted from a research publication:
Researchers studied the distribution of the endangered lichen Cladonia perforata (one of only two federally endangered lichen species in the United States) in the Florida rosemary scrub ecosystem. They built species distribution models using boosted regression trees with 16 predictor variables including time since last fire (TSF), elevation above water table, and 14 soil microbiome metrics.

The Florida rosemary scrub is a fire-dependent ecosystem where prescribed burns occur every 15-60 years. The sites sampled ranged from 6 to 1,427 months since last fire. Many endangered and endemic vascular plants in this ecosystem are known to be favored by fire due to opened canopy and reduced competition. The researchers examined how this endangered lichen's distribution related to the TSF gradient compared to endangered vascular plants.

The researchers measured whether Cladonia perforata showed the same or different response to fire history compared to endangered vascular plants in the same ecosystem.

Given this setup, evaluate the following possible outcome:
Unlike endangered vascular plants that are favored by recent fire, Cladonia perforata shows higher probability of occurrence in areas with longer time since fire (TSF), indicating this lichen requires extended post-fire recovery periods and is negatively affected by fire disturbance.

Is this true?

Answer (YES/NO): YES